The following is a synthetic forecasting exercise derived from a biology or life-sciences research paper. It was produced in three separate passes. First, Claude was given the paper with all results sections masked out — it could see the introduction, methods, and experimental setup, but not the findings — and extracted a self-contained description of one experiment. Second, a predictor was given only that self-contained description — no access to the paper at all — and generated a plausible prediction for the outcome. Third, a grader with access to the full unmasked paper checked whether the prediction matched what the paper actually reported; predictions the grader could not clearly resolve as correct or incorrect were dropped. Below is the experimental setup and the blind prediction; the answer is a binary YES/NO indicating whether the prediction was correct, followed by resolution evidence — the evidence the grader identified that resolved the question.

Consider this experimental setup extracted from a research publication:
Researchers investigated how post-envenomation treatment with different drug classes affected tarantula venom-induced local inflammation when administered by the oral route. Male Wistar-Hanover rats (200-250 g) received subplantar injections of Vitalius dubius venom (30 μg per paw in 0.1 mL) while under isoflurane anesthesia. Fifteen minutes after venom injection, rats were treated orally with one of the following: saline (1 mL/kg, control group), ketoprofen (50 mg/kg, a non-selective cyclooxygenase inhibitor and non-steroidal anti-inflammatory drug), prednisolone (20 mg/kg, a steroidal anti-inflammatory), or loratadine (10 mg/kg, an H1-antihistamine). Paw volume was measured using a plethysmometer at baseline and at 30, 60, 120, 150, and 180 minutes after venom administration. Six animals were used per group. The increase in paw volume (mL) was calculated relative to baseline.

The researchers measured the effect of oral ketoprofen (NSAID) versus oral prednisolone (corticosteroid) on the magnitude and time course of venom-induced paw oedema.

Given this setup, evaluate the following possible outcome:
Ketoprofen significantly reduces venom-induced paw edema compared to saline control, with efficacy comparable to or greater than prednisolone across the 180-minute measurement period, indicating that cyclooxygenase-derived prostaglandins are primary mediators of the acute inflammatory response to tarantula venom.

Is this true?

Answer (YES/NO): NO